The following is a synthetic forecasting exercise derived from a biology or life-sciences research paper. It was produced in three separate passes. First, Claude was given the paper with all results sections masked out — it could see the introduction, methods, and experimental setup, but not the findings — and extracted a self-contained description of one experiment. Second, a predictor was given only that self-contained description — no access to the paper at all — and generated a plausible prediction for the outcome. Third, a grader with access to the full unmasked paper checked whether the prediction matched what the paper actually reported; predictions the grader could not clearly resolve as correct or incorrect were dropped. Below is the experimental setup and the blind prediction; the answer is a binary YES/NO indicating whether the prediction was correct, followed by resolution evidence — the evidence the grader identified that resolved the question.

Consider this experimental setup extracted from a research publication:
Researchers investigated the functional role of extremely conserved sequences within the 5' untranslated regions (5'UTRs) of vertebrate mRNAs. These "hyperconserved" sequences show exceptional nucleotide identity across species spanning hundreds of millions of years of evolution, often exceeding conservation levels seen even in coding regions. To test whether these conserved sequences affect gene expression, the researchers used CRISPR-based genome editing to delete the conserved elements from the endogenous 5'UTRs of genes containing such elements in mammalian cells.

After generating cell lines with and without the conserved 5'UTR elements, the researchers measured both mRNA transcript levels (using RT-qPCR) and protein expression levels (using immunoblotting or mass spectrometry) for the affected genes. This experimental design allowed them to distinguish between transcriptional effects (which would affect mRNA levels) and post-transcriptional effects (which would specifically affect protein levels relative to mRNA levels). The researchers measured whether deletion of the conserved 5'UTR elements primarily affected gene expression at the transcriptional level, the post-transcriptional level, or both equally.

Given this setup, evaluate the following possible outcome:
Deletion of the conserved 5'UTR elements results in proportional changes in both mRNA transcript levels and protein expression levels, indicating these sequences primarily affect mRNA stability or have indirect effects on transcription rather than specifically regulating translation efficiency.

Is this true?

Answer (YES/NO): NO